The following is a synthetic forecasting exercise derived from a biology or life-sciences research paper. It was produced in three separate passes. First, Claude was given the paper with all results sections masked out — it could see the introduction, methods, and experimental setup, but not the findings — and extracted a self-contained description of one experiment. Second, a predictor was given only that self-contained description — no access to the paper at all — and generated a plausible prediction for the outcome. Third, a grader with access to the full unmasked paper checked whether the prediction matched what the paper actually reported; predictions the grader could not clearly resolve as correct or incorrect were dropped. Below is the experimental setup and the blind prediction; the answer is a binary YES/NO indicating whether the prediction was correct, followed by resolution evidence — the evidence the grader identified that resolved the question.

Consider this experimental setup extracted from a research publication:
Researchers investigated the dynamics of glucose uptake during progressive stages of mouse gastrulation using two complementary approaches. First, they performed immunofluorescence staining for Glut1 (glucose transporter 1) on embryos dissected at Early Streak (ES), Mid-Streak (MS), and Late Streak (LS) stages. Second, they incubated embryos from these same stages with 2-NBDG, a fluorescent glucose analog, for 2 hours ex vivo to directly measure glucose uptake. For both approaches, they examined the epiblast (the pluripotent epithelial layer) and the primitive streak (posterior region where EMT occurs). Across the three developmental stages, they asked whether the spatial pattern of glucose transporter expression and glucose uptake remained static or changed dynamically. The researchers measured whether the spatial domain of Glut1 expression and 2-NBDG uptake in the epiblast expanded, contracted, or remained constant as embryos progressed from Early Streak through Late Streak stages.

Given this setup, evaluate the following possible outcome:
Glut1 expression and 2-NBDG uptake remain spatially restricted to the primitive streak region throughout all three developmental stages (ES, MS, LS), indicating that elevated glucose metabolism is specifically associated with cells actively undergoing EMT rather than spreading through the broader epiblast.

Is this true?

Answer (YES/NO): NO